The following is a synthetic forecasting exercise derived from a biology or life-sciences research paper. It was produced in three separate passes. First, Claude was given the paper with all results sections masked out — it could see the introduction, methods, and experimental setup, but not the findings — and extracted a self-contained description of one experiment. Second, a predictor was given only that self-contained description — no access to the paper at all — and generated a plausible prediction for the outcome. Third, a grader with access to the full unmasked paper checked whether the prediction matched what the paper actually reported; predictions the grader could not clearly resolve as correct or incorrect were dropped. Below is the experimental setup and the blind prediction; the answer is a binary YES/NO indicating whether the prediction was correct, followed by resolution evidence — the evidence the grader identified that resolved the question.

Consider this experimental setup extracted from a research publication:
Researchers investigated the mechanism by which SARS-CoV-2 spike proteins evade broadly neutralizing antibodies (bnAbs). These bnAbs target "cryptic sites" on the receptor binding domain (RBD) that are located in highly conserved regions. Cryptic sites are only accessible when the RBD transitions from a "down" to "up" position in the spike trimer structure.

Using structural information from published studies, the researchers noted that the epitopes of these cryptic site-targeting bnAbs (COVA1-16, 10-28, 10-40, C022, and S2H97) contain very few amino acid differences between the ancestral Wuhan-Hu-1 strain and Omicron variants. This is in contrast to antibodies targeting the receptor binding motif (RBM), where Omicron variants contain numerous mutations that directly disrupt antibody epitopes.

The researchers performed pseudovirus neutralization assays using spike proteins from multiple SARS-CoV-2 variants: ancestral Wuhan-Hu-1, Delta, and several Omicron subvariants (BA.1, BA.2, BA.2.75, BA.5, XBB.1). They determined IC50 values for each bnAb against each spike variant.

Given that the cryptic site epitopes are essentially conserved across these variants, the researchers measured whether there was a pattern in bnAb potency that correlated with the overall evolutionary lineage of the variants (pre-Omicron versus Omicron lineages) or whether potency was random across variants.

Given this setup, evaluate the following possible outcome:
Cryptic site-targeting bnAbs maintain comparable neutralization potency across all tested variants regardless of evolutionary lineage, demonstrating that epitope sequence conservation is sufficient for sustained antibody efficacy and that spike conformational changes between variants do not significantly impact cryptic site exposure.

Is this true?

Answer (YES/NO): NO